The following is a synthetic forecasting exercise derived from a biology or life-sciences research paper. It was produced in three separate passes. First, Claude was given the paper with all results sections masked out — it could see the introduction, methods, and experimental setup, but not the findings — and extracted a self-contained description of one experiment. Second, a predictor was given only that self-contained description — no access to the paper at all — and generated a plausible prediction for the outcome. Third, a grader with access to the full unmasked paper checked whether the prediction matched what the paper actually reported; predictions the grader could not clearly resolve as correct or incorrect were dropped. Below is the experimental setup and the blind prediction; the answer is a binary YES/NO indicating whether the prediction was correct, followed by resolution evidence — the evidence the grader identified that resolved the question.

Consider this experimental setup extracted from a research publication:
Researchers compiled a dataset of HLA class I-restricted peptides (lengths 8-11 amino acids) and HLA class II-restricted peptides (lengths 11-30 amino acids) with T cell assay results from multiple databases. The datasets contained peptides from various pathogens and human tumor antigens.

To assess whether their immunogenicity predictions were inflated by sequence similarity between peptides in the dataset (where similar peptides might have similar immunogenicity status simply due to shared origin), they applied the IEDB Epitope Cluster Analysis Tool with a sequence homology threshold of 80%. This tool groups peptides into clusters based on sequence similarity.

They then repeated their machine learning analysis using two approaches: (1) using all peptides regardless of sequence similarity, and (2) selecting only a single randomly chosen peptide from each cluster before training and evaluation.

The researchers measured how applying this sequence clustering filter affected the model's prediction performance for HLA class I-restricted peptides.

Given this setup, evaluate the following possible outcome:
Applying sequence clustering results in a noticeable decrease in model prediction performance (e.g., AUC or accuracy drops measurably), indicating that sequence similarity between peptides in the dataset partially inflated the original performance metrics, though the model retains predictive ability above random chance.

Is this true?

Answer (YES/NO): YES